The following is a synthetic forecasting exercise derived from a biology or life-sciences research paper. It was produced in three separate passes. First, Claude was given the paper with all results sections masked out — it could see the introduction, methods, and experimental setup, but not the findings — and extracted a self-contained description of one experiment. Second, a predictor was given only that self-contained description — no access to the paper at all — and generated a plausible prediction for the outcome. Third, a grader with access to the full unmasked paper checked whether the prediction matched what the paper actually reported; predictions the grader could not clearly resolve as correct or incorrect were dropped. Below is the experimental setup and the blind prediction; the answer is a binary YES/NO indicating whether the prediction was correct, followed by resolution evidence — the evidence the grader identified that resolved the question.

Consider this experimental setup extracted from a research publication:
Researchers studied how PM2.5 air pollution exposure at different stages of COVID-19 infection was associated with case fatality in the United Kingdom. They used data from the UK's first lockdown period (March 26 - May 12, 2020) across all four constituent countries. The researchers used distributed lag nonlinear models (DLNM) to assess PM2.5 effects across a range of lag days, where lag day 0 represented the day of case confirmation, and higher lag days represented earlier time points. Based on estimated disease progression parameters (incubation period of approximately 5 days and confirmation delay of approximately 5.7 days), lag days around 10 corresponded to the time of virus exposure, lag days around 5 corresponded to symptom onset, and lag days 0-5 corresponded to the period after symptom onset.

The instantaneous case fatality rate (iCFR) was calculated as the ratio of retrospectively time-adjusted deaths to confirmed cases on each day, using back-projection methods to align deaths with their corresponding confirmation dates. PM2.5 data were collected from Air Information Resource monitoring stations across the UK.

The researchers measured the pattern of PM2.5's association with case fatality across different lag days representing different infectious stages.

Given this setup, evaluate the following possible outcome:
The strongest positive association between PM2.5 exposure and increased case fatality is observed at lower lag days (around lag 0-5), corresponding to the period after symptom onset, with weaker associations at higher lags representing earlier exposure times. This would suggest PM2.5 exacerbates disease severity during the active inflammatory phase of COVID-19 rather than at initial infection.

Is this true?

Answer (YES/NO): NO